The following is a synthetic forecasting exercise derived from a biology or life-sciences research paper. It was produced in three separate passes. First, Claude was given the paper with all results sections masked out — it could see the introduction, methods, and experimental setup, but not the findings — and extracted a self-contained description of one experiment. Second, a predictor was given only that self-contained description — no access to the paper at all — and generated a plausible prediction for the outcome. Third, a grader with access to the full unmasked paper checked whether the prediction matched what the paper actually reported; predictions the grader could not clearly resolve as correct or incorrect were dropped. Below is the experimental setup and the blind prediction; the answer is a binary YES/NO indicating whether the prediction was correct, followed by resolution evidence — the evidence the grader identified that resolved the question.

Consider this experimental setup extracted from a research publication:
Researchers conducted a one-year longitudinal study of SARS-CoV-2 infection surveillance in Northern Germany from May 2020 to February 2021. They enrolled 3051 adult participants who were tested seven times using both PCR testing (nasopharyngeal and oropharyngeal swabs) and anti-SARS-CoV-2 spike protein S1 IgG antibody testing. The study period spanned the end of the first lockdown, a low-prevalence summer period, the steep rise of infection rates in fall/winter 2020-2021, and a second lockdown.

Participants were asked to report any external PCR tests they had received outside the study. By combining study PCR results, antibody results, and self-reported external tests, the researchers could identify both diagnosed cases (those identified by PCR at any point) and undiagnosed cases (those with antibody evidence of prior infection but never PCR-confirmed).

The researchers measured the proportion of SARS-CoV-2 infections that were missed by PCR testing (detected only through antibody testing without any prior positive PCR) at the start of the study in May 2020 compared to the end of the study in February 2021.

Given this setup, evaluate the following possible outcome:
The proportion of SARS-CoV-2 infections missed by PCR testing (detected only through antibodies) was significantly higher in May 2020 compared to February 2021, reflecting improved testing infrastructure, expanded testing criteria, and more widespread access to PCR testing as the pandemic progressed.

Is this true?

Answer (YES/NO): YES